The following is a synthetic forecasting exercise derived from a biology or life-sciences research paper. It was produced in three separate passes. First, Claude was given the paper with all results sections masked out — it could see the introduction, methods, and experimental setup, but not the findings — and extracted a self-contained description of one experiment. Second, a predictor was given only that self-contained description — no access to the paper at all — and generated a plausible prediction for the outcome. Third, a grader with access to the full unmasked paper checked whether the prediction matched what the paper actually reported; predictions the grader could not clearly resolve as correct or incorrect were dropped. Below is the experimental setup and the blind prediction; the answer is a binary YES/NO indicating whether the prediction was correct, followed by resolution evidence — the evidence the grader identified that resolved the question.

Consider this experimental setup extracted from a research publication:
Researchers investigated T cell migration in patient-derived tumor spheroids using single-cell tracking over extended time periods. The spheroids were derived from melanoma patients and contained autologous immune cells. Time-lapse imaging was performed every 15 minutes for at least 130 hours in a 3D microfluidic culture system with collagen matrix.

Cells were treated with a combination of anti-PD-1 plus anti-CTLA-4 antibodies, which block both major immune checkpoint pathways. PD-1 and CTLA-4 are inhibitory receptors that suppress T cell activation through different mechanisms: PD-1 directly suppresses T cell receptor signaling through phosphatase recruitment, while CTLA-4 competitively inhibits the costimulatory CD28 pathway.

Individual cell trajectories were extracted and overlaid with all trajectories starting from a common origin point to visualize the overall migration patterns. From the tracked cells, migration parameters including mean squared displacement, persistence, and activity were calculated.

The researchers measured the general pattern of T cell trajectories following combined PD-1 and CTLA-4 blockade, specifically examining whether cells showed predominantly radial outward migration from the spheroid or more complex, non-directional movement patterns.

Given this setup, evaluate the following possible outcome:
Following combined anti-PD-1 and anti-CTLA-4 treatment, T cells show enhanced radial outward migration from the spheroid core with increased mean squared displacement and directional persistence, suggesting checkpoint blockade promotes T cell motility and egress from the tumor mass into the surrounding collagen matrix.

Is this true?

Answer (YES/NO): NO